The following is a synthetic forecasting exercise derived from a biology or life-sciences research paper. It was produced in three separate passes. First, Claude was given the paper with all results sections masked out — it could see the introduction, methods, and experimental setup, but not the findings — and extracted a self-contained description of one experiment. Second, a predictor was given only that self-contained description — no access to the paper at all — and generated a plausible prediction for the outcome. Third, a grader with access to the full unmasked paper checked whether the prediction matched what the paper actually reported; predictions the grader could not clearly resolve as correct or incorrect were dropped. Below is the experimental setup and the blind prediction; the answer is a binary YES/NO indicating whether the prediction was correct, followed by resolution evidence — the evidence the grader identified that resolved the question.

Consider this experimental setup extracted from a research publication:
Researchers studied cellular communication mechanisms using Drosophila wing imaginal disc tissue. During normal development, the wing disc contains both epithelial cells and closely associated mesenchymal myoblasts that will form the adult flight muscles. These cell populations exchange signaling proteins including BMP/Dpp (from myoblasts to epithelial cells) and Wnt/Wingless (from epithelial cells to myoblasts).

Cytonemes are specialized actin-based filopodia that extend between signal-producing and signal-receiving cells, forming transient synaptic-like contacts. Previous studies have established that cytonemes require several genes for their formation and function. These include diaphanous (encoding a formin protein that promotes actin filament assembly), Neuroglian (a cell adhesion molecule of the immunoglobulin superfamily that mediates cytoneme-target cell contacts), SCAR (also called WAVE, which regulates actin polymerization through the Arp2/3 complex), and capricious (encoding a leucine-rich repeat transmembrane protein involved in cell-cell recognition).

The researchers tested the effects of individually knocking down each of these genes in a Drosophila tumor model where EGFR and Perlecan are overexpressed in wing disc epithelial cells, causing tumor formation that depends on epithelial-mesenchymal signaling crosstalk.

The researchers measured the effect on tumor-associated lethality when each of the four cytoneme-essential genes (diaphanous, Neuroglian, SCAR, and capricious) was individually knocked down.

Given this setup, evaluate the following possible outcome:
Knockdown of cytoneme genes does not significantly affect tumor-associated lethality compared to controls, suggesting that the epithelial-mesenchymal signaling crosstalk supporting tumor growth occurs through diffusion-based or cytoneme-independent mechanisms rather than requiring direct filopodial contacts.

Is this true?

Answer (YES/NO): NO